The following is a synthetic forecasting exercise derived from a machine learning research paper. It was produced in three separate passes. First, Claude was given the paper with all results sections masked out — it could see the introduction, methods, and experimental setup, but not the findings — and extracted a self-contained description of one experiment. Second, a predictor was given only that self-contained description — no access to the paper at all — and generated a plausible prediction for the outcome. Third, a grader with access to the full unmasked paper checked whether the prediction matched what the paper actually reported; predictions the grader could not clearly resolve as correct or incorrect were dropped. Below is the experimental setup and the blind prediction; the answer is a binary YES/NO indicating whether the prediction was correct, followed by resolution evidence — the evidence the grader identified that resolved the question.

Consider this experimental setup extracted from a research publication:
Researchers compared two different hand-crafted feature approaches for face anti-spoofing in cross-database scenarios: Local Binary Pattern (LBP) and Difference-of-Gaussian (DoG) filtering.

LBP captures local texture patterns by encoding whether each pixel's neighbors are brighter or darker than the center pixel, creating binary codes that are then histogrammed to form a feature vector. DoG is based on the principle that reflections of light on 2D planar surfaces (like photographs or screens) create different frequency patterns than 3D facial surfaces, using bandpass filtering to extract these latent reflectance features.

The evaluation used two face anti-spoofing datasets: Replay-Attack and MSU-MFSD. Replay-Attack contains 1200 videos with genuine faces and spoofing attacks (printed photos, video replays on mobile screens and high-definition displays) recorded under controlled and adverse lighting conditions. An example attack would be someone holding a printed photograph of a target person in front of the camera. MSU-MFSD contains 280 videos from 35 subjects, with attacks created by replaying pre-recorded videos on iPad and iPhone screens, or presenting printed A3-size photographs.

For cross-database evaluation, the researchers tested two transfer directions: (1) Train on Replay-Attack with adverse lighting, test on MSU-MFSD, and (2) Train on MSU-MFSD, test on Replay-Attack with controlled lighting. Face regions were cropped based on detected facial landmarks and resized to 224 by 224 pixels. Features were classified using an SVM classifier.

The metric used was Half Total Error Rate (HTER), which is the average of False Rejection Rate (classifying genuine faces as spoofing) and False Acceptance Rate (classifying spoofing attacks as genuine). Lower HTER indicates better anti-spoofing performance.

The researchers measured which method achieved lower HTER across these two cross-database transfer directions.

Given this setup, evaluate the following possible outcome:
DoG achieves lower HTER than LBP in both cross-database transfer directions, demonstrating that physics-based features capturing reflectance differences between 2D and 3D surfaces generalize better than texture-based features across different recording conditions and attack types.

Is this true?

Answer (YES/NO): NO